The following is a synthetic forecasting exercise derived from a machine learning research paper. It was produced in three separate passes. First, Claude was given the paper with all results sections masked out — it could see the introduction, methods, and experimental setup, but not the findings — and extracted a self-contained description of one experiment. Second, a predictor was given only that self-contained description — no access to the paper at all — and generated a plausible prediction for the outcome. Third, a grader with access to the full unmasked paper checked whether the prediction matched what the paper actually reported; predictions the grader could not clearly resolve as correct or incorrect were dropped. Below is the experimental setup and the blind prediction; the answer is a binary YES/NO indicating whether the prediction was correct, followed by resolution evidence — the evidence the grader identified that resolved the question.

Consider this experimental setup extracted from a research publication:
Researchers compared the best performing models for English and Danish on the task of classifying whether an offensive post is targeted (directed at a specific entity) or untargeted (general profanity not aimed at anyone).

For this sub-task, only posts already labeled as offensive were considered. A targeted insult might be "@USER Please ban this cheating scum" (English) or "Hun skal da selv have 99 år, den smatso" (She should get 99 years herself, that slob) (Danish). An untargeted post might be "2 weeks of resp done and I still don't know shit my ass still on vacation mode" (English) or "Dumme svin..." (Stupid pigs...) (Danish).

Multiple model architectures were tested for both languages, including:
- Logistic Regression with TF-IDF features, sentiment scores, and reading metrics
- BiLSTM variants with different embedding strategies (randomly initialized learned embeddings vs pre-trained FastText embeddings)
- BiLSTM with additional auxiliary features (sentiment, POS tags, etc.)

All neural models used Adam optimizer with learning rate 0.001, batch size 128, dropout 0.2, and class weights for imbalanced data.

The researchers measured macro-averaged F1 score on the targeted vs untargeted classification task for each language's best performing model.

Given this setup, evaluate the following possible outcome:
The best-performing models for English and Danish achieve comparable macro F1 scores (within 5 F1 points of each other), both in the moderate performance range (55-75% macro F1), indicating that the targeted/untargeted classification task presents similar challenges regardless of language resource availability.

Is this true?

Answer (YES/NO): NO